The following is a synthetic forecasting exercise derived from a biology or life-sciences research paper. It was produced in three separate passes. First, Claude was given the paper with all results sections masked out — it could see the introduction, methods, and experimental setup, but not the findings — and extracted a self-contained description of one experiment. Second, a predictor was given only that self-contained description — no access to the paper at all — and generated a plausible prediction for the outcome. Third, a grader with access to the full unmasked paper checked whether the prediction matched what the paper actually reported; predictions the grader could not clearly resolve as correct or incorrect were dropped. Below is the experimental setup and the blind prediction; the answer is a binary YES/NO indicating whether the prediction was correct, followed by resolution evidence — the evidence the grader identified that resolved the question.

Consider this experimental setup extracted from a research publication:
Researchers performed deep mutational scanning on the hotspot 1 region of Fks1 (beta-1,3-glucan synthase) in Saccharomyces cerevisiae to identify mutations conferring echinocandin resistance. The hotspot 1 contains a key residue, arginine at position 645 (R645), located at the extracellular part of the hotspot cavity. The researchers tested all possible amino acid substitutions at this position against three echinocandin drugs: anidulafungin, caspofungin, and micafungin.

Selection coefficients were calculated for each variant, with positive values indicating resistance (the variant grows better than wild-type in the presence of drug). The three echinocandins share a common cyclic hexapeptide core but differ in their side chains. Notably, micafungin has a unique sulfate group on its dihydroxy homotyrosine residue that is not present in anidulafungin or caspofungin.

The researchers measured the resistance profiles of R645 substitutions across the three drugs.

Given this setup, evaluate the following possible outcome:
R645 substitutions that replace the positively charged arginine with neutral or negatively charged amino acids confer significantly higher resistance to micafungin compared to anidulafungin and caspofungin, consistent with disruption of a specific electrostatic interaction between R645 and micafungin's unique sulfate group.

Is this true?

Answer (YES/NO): NO